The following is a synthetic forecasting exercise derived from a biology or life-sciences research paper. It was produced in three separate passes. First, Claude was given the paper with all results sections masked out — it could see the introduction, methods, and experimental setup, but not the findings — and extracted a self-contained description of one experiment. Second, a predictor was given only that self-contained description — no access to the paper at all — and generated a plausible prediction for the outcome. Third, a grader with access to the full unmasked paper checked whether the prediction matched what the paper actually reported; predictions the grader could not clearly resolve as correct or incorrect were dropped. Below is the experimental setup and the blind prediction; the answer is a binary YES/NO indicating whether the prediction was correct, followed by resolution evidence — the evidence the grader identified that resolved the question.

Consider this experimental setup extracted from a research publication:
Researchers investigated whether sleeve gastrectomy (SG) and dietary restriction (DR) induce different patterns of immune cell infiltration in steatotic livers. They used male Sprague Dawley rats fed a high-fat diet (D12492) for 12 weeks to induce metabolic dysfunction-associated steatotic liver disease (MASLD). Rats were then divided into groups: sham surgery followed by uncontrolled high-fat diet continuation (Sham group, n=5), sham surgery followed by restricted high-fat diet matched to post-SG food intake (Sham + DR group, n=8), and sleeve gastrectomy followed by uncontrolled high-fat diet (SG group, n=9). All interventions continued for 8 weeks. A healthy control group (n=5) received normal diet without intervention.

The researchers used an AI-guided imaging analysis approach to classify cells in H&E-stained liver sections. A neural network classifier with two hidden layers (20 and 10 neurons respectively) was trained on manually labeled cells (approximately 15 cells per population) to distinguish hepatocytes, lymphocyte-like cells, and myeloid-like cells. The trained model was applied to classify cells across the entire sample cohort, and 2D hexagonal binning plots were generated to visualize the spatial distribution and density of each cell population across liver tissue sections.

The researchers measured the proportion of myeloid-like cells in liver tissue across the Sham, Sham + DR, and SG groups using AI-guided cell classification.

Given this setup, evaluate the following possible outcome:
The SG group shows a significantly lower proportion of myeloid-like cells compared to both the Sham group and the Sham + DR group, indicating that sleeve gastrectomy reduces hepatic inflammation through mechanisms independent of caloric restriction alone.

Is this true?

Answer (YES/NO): NO